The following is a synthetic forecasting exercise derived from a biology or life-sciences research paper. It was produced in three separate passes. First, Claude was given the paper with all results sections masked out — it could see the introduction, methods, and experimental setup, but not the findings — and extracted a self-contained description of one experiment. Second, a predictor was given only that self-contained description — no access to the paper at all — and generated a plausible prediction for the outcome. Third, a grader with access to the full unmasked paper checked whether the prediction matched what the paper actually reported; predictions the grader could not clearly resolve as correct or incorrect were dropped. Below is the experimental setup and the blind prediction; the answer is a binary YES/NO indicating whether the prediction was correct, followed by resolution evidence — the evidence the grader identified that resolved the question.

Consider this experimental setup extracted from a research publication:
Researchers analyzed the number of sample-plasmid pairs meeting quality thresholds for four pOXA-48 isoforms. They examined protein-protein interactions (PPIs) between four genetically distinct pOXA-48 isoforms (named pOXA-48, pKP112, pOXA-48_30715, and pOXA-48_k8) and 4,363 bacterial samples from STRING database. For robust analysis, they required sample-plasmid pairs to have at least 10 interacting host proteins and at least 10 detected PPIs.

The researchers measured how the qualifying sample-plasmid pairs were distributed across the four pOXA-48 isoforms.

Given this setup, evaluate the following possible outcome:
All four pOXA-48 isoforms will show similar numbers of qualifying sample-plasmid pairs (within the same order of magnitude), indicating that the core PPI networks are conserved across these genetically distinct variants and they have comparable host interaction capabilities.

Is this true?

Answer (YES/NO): NO